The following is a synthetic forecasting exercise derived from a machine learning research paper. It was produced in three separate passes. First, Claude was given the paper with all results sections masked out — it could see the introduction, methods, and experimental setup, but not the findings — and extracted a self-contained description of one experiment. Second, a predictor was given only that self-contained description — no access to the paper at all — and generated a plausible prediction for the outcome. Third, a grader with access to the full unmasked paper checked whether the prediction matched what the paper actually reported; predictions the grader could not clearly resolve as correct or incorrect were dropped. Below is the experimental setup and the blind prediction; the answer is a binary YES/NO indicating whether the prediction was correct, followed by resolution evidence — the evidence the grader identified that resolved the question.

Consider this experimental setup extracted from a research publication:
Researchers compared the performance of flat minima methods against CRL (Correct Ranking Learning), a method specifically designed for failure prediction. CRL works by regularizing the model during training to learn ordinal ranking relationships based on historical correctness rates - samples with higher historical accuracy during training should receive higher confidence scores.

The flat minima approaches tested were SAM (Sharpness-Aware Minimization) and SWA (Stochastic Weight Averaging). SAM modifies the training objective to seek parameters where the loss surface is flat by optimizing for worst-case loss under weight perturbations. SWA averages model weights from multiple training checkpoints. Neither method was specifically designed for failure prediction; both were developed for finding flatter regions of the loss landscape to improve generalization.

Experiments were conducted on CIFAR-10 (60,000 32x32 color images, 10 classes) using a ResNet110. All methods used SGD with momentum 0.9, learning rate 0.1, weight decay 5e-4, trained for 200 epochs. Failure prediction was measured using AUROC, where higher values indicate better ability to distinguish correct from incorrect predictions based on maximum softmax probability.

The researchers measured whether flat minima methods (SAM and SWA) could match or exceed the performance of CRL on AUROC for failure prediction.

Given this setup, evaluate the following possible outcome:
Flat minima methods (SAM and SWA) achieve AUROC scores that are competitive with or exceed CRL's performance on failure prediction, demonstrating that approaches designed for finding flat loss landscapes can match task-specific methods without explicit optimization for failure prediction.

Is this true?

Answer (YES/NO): YES